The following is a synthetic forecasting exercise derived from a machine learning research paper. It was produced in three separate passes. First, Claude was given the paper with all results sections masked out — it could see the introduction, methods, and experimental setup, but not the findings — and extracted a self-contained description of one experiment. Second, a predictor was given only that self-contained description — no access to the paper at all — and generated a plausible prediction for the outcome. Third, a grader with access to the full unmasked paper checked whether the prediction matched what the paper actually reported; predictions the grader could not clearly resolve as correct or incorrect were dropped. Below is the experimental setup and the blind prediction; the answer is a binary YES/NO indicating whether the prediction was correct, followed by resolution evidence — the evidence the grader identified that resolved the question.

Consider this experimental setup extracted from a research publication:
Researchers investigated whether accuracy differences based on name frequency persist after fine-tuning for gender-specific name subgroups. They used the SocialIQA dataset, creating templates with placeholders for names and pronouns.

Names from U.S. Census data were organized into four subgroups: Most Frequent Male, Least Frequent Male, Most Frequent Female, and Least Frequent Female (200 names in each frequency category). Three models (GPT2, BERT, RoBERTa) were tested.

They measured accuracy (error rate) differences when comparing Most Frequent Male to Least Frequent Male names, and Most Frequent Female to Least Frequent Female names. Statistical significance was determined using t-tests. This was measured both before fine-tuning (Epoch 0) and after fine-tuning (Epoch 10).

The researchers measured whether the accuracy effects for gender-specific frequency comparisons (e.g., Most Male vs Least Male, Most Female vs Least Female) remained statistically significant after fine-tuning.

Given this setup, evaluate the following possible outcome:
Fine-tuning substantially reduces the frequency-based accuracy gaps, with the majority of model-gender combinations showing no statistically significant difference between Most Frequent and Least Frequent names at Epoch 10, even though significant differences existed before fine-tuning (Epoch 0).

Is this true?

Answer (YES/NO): YES